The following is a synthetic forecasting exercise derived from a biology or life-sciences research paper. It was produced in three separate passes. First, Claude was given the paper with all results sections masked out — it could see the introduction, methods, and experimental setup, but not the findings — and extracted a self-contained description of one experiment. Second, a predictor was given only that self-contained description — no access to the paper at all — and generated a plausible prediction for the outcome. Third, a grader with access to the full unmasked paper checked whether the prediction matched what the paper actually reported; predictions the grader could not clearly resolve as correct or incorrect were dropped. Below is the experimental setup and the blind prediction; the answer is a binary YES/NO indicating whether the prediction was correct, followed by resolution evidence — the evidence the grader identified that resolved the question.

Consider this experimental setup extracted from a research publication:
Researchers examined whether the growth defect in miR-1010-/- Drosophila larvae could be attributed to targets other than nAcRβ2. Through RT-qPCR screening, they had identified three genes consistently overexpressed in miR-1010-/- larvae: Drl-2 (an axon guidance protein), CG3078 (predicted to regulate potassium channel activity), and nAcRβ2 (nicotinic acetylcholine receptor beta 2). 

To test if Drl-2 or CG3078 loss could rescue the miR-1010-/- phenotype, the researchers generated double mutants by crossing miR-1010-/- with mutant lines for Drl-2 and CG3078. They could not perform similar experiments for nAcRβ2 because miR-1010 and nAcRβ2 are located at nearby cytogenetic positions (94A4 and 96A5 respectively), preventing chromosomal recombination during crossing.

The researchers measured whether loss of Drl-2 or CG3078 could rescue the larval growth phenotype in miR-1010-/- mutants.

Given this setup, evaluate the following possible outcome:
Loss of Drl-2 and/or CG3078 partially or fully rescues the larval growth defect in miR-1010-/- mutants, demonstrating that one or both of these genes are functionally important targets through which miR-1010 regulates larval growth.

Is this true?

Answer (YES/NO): NO